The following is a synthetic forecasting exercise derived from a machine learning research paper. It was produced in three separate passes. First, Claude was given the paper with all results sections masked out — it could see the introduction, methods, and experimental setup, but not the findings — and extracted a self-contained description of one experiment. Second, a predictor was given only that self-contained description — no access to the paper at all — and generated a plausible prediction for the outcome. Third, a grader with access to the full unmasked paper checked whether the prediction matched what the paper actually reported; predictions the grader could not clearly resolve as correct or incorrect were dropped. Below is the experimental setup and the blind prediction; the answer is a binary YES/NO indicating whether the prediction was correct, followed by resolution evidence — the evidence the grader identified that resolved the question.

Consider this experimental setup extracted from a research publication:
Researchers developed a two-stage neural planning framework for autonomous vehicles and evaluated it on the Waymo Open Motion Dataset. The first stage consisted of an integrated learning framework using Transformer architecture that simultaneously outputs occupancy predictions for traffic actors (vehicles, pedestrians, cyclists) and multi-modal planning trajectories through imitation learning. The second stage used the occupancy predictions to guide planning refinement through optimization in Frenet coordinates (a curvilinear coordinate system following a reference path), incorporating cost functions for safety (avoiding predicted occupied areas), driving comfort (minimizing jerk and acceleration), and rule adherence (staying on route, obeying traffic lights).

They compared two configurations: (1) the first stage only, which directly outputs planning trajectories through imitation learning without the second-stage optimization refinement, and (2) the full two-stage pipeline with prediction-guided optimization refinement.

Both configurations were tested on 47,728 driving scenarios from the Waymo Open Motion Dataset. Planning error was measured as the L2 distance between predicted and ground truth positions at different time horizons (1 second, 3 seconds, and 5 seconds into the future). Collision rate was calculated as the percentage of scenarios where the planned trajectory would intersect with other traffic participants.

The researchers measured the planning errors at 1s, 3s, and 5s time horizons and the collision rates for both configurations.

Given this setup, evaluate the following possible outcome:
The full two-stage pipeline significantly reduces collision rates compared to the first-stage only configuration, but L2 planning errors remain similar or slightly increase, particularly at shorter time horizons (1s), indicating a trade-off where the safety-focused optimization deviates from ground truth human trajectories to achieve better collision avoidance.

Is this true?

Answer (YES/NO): YES